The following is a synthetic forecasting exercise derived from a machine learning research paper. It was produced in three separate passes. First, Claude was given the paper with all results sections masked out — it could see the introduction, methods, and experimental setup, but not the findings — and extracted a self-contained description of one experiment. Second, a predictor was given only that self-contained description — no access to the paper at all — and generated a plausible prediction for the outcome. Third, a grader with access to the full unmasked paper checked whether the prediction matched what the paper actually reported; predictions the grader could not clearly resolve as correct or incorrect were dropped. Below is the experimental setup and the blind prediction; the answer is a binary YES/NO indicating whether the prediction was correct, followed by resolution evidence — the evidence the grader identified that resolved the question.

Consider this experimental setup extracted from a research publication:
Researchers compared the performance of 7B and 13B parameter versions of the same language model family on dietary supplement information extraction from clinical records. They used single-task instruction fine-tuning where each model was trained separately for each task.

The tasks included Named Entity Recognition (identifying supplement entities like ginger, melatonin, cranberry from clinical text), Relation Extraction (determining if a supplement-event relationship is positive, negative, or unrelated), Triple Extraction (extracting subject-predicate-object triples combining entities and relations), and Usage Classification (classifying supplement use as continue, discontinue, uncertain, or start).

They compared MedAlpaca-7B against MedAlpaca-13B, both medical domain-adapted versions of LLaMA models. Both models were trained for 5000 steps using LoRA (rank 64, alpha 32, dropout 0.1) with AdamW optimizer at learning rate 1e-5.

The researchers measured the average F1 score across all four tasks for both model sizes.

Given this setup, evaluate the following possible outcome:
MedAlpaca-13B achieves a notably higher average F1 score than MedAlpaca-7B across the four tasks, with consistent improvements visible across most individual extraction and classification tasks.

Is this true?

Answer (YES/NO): NO